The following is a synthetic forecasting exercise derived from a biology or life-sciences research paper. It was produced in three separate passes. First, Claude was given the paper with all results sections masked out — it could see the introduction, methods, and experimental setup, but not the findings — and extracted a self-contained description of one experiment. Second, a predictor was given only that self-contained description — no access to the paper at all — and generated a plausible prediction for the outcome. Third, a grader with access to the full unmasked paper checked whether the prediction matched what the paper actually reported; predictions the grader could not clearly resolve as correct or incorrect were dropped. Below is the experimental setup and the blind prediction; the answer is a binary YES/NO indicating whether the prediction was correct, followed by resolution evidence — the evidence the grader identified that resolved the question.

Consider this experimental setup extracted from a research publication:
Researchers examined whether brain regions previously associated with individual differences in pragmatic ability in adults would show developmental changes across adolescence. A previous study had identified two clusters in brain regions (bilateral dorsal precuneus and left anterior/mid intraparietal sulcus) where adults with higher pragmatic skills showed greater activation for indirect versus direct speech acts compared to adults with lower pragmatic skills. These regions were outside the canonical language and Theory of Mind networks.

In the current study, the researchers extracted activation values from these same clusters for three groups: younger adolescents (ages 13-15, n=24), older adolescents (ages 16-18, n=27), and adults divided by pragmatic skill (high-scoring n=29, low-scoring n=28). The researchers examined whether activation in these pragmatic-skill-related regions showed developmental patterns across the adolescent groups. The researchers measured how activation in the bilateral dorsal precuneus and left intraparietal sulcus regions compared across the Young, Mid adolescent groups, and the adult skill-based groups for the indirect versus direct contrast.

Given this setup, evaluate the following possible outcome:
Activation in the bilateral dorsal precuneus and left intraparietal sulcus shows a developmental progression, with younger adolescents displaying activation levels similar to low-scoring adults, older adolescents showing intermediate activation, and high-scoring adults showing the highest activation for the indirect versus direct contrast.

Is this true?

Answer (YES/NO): NO